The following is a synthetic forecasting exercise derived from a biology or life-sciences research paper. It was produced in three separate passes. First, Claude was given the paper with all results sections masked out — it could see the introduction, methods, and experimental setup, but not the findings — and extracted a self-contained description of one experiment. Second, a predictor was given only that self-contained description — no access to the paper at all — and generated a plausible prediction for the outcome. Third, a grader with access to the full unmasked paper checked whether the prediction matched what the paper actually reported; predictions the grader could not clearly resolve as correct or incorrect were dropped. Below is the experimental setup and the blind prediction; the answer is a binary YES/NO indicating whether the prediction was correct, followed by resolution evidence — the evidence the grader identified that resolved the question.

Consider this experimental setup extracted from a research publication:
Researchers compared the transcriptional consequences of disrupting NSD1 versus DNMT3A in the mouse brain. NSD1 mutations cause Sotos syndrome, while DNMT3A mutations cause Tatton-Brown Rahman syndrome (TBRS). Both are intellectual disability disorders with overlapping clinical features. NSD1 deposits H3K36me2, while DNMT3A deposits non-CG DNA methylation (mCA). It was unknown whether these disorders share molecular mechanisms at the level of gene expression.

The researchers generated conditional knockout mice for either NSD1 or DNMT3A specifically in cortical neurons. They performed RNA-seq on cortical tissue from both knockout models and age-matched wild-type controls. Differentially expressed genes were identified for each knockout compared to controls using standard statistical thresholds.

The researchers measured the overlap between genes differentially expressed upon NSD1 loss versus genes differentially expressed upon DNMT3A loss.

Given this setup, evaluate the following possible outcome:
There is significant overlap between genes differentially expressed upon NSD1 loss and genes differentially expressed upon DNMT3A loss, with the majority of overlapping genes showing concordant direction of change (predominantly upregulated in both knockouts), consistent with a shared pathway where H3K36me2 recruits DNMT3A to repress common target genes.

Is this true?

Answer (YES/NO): YES